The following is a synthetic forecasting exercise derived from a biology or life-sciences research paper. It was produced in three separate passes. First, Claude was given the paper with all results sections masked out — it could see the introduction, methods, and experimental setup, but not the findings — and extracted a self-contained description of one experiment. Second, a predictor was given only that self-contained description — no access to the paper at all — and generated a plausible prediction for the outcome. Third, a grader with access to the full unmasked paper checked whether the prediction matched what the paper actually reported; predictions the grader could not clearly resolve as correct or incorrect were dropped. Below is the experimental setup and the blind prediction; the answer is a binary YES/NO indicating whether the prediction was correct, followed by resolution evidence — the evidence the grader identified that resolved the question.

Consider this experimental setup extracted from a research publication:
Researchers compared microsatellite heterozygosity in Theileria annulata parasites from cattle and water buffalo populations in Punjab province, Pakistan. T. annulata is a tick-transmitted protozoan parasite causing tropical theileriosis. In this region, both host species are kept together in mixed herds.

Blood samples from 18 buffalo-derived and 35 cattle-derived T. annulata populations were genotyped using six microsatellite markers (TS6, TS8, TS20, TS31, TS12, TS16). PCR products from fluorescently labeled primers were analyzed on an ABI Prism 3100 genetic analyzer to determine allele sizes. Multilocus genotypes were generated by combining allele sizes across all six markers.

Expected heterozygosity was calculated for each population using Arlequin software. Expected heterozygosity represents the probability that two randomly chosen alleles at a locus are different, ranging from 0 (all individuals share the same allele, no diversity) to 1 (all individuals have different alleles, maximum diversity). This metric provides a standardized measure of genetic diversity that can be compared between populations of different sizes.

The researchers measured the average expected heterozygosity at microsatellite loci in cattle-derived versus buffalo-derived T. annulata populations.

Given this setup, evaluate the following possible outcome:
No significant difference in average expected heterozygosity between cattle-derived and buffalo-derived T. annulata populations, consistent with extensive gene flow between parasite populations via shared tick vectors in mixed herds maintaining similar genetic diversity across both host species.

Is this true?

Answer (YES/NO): NO